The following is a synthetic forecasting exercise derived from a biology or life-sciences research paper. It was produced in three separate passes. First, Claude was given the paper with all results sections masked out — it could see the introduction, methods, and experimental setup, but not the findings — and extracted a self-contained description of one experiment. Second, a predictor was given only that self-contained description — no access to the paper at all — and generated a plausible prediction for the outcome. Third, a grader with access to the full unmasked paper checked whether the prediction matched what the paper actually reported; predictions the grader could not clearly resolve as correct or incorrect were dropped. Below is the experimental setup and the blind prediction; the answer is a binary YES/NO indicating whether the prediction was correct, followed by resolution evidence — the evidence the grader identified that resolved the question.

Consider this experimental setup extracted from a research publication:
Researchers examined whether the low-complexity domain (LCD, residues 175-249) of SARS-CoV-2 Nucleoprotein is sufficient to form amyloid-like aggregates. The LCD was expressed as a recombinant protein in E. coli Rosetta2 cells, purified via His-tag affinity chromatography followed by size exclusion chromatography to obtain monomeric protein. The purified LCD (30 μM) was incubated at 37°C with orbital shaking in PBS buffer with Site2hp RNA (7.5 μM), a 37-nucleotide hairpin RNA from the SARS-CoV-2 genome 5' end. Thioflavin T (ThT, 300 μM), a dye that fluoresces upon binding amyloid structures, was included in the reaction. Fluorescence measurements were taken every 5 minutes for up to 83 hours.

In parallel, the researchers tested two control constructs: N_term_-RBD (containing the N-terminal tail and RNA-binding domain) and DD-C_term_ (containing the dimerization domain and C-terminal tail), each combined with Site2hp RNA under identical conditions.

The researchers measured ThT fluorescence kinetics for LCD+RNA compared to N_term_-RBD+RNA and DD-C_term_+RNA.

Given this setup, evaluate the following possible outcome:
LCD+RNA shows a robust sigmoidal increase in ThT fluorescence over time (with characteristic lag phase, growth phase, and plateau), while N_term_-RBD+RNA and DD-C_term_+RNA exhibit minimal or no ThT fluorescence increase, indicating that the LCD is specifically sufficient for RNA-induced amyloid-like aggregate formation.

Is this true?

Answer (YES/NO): NO